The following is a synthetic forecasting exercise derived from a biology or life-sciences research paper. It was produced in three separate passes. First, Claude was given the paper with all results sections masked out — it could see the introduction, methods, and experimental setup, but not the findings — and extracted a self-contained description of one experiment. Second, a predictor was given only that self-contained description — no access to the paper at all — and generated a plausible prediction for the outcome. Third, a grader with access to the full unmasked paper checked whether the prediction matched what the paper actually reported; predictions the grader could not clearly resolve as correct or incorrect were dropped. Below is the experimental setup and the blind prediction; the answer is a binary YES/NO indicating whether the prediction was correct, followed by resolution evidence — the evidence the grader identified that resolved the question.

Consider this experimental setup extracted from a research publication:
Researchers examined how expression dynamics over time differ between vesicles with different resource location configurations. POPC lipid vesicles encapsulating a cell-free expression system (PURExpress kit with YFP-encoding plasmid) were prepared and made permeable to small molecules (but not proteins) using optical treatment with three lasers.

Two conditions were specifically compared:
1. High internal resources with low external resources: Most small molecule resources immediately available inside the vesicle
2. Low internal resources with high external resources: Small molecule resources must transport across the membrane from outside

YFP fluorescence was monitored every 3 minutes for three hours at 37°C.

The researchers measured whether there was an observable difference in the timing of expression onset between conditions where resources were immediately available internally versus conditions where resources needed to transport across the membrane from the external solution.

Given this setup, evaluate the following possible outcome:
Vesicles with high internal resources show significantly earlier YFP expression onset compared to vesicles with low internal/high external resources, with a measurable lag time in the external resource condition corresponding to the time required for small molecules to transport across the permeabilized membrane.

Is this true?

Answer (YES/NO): YES